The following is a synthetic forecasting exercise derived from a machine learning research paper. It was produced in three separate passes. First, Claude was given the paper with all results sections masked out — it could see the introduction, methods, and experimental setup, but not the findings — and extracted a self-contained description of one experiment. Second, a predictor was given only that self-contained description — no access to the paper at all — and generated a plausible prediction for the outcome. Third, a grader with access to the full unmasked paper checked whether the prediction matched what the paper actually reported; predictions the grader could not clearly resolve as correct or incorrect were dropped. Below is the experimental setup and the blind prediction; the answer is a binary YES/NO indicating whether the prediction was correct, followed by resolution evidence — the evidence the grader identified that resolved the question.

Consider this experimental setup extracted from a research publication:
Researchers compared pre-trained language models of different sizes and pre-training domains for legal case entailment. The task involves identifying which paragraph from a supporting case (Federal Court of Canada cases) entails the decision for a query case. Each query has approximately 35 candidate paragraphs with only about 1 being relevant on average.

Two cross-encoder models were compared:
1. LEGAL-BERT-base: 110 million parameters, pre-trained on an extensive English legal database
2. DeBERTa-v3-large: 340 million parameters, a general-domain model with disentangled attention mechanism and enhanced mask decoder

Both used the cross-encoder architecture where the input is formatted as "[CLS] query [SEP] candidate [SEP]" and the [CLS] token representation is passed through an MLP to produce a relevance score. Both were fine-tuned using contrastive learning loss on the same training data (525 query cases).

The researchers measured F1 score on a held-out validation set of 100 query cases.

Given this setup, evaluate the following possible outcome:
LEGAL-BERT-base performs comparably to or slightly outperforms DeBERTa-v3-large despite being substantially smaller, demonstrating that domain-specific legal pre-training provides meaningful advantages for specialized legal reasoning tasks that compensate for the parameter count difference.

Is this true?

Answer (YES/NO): YES